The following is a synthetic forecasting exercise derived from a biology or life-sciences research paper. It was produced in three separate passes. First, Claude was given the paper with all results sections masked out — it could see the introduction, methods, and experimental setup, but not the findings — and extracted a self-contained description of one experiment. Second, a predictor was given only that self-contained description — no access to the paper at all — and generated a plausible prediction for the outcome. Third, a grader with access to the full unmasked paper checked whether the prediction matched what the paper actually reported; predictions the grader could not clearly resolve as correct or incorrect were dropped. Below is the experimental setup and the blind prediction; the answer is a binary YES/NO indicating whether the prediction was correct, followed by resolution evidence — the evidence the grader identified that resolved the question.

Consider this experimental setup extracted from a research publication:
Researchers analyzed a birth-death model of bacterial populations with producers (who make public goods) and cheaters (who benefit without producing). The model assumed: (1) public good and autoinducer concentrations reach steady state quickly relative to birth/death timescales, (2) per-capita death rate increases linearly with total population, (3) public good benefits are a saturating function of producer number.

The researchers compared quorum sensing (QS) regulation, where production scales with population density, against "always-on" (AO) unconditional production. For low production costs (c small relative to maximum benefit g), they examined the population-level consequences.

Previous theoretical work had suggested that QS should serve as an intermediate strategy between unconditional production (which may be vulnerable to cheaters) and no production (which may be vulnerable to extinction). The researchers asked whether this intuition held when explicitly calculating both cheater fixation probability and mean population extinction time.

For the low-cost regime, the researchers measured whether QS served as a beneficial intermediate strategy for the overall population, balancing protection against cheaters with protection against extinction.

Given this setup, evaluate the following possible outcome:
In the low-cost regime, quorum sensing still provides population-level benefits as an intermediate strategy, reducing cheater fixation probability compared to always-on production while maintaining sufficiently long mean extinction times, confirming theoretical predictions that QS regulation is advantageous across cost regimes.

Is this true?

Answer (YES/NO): NO